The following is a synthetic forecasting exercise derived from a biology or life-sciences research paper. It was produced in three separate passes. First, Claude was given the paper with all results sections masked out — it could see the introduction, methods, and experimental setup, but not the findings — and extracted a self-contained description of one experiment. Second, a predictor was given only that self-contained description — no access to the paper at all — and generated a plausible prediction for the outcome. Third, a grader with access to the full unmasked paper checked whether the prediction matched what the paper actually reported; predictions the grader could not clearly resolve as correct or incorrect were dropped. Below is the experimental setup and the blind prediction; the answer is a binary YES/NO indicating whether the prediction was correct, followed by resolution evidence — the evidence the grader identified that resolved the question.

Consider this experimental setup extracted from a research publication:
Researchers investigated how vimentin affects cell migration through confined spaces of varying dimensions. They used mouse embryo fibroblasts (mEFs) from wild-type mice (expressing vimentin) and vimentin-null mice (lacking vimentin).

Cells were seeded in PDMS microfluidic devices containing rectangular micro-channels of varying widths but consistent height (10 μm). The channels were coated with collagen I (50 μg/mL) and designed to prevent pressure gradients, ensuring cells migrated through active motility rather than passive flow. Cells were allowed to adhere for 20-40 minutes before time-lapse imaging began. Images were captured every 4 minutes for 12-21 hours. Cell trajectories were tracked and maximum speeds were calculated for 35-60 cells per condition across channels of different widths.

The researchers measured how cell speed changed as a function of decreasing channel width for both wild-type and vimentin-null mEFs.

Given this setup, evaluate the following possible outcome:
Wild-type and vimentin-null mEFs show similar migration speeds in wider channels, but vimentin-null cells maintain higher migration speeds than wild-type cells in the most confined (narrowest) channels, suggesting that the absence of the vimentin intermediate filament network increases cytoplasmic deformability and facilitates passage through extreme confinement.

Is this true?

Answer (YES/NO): YES